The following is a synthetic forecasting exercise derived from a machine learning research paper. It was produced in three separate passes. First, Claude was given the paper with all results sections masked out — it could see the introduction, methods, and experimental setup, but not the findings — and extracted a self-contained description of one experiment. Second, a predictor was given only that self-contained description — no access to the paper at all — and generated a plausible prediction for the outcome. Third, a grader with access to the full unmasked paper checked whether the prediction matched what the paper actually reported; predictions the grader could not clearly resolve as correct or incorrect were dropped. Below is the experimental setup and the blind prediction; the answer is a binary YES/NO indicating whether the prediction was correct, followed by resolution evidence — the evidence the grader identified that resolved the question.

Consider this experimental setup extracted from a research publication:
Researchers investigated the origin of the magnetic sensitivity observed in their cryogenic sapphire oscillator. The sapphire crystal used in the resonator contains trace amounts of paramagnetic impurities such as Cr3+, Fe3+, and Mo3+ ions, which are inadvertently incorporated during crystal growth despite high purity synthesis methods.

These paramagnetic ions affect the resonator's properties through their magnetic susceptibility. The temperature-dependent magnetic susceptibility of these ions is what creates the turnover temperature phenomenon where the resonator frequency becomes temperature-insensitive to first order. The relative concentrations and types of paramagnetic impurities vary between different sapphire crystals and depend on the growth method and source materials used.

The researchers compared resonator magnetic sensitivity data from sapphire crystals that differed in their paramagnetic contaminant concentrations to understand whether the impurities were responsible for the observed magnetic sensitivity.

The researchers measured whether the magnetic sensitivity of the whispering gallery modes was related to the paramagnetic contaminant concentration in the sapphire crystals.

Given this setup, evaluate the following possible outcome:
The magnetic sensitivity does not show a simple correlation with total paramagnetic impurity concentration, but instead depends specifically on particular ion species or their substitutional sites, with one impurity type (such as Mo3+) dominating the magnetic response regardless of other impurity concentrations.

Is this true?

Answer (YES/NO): NO